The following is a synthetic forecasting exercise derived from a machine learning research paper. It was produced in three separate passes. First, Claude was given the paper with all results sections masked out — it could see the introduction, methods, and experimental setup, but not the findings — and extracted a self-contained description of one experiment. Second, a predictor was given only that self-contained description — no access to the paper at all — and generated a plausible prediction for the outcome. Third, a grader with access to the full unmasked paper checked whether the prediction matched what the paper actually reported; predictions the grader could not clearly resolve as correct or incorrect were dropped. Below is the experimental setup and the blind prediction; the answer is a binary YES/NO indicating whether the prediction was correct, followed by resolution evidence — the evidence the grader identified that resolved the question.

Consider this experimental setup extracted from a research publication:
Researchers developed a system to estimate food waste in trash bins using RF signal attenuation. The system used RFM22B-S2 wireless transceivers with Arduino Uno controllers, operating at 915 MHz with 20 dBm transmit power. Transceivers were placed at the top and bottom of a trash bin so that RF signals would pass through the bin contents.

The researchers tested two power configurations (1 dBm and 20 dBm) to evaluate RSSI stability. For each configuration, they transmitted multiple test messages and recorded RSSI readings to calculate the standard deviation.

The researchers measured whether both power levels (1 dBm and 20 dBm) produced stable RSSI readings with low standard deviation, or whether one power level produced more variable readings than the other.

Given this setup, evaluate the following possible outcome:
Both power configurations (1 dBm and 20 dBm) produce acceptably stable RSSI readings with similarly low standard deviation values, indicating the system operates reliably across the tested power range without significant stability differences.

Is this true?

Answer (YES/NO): YES